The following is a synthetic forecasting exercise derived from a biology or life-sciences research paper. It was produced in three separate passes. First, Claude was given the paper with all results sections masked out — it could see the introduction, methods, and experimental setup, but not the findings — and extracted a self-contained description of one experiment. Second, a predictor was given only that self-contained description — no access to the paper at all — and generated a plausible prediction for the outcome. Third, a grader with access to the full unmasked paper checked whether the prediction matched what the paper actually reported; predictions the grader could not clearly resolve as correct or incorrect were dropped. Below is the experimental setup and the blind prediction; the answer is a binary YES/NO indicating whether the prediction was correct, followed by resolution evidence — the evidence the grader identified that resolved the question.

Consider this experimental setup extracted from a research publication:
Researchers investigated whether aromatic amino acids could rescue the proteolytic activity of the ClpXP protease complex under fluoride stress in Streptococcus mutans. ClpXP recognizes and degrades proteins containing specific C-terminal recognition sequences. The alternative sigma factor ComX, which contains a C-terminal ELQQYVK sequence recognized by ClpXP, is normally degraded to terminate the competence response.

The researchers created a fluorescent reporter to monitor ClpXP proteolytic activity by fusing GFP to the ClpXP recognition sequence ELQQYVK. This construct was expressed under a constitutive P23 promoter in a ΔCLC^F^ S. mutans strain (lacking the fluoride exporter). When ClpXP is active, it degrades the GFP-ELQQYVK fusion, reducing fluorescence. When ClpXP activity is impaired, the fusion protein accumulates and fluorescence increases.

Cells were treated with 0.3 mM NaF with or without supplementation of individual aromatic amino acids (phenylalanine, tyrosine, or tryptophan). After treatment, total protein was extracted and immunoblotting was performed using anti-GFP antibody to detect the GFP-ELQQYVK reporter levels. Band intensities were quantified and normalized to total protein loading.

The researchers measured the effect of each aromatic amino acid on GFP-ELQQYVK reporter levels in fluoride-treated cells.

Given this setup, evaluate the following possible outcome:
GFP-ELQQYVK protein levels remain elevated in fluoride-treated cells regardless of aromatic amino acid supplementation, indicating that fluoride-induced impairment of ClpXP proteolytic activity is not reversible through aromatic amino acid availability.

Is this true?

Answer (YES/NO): NO